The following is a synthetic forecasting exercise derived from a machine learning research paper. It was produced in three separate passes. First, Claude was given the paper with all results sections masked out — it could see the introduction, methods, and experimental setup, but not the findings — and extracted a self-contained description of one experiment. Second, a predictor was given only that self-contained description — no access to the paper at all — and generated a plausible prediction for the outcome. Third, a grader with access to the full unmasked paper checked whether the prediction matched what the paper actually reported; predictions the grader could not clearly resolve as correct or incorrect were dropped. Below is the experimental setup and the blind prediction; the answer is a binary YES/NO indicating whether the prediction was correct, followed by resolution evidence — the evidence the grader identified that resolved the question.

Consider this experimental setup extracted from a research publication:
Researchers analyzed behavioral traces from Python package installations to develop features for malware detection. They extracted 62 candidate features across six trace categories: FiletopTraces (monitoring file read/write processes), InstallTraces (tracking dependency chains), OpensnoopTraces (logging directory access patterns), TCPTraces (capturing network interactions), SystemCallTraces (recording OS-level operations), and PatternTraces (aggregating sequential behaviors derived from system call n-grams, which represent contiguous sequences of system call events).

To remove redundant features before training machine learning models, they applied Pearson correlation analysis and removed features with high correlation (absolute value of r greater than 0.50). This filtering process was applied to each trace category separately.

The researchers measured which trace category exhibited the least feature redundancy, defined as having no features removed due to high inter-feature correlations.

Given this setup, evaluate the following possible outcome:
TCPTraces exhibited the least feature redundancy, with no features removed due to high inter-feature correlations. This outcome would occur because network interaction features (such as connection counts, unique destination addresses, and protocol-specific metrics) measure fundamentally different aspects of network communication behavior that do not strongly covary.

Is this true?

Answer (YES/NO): NO